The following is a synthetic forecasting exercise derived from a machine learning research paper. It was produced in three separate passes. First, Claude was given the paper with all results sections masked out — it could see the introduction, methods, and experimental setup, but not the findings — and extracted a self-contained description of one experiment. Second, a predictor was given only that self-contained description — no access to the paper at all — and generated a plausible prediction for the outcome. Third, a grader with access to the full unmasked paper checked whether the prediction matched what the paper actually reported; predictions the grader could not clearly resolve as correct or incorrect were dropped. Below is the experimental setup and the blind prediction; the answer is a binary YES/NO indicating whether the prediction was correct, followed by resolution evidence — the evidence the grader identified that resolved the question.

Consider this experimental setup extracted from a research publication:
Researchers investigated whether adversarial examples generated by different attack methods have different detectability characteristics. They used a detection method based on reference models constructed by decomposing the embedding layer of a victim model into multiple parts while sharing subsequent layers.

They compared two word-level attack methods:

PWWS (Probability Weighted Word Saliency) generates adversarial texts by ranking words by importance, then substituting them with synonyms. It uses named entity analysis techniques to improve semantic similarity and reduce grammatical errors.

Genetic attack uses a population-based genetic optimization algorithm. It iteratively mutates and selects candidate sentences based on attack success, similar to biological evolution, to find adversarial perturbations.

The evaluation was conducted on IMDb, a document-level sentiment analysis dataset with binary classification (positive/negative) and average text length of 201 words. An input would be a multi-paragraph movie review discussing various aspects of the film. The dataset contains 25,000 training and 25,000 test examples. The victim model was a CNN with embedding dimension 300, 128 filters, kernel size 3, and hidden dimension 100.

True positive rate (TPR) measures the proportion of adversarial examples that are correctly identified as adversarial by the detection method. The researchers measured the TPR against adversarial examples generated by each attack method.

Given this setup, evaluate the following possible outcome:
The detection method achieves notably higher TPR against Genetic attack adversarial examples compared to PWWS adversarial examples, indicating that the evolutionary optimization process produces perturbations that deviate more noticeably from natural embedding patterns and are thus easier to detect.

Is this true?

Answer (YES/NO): NO